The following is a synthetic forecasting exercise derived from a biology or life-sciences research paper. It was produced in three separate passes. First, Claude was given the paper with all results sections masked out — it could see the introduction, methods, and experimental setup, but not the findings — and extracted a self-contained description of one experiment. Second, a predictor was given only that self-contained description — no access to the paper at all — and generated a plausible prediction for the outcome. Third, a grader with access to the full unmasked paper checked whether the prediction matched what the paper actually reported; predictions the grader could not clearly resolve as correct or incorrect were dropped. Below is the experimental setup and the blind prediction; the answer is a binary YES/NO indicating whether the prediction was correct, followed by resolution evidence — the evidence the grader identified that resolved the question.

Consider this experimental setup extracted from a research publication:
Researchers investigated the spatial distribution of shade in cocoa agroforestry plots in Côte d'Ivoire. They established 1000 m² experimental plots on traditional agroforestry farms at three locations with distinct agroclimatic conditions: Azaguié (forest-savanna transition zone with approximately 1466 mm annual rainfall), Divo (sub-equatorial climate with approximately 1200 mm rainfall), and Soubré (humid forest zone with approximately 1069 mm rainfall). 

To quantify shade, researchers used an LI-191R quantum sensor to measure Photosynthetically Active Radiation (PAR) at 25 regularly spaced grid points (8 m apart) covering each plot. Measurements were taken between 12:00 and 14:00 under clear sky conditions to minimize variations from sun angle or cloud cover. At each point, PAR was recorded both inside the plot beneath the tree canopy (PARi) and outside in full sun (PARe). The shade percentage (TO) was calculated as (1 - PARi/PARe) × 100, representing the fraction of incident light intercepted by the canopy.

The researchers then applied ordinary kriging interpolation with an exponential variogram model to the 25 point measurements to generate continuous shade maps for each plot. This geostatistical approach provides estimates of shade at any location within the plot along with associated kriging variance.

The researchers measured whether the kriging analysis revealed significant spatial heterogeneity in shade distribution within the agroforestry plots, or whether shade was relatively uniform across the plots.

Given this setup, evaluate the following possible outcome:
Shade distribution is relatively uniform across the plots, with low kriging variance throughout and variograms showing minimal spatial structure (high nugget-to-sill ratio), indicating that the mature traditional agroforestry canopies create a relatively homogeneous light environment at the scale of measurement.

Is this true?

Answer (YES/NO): NO